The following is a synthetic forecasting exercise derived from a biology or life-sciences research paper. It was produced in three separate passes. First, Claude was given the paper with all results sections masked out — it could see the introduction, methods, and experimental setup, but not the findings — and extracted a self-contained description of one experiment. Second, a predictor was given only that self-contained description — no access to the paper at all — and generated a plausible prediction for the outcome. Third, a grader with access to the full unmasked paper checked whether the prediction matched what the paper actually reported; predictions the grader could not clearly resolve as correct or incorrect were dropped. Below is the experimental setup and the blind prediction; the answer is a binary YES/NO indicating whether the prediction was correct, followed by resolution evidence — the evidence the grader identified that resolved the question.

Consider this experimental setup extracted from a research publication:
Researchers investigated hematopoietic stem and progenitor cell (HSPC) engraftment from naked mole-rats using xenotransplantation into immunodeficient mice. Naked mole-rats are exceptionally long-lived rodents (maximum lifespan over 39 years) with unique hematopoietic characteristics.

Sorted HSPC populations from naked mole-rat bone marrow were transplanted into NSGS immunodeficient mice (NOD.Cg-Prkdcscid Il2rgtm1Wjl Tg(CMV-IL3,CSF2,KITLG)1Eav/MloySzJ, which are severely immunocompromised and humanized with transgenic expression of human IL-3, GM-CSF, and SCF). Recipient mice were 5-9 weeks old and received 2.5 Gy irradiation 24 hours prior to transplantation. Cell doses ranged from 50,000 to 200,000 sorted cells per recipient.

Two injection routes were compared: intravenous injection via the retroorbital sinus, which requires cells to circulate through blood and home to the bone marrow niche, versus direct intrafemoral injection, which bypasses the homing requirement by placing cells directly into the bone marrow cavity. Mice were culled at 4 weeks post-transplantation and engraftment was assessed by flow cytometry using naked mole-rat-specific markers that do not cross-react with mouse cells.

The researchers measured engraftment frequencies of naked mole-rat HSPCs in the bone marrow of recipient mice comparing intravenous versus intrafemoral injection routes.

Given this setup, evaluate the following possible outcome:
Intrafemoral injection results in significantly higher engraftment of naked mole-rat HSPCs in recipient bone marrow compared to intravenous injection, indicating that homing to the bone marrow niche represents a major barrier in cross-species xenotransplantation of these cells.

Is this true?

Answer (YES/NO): NO